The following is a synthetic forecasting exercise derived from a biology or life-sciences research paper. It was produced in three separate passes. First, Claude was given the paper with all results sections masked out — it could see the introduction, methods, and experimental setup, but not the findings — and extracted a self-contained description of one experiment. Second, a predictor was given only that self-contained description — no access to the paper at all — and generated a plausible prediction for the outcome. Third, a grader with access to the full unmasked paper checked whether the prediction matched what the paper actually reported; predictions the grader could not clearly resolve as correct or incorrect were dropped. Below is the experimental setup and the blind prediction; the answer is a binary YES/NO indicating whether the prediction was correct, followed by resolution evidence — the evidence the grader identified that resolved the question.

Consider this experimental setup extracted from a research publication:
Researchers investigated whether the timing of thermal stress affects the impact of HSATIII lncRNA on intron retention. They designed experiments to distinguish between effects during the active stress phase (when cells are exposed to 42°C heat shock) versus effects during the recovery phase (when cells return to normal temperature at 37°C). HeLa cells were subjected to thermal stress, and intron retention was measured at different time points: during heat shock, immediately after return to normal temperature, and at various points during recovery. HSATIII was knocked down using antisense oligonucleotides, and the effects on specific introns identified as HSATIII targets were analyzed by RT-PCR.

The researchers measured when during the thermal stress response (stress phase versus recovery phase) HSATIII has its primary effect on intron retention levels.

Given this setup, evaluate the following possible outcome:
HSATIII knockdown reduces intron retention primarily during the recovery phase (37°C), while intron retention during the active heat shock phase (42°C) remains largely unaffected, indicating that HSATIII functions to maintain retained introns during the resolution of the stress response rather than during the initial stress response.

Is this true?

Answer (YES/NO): YES